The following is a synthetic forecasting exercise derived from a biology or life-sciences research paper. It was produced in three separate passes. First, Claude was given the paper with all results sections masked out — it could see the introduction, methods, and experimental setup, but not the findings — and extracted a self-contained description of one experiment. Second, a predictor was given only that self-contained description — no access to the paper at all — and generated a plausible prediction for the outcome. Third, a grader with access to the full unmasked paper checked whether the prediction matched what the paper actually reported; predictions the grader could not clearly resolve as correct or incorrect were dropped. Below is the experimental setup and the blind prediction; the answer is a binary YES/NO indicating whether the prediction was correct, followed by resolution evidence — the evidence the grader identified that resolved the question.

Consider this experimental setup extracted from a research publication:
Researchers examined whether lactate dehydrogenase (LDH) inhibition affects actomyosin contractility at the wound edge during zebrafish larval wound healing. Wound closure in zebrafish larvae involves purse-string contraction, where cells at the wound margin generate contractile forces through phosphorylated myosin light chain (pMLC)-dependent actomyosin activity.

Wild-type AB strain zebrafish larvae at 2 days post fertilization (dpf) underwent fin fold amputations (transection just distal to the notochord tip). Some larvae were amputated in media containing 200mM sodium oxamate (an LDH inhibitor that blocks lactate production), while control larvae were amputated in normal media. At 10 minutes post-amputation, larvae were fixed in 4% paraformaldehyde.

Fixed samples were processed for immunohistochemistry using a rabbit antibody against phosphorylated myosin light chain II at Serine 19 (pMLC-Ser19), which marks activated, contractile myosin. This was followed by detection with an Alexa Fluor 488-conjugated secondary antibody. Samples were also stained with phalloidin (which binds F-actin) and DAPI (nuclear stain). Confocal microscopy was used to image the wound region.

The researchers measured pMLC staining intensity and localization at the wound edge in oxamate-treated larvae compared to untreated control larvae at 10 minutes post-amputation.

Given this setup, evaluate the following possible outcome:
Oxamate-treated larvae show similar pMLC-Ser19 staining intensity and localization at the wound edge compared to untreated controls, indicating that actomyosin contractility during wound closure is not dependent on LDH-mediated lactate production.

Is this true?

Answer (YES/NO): NO